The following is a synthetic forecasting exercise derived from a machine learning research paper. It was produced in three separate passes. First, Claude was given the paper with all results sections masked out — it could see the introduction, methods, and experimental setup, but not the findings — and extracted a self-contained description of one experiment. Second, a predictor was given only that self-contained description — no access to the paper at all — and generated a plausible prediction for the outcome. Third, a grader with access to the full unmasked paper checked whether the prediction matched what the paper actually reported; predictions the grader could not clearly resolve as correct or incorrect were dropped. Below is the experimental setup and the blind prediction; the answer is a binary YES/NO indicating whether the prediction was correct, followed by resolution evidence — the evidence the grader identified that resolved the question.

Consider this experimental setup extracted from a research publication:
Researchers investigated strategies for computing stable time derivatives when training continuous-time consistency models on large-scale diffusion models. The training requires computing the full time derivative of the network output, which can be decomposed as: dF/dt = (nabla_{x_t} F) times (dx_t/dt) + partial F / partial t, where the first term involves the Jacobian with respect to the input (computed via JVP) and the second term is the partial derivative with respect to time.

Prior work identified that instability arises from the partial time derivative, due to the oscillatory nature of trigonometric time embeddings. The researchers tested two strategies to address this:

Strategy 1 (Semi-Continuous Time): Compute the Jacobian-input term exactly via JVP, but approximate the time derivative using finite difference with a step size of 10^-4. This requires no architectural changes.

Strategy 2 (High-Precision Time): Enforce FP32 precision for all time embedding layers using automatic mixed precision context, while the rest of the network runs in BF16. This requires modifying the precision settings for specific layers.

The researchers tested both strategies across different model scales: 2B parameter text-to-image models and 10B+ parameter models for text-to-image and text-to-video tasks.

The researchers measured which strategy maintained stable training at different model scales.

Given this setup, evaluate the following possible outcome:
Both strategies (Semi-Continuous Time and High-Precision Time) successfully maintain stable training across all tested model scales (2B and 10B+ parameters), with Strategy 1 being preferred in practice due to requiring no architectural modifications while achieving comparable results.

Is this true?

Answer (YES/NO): NO